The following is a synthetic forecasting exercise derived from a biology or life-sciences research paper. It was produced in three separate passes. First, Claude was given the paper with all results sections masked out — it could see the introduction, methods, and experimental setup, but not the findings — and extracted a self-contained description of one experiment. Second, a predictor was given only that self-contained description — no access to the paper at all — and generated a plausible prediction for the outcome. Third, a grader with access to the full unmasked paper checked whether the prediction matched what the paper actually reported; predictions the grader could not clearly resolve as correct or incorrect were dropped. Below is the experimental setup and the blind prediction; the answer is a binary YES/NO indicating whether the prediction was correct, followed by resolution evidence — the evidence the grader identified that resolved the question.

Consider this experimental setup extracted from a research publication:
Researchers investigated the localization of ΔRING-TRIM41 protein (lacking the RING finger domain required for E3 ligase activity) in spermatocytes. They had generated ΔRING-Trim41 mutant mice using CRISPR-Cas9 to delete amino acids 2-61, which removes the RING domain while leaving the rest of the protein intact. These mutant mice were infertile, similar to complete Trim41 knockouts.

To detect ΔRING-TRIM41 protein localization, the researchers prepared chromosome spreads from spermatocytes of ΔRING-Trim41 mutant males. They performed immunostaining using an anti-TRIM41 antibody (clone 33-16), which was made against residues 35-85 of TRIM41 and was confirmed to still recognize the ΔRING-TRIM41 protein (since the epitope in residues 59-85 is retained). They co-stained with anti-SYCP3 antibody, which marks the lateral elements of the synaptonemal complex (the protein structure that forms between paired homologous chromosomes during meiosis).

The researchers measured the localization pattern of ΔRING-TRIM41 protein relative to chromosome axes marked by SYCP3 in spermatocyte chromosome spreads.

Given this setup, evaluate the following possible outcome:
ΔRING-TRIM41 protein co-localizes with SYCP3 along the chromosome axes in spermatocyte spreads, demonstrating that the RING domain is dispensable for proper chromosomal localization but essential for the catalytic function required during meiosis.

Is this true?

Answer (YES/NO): NO